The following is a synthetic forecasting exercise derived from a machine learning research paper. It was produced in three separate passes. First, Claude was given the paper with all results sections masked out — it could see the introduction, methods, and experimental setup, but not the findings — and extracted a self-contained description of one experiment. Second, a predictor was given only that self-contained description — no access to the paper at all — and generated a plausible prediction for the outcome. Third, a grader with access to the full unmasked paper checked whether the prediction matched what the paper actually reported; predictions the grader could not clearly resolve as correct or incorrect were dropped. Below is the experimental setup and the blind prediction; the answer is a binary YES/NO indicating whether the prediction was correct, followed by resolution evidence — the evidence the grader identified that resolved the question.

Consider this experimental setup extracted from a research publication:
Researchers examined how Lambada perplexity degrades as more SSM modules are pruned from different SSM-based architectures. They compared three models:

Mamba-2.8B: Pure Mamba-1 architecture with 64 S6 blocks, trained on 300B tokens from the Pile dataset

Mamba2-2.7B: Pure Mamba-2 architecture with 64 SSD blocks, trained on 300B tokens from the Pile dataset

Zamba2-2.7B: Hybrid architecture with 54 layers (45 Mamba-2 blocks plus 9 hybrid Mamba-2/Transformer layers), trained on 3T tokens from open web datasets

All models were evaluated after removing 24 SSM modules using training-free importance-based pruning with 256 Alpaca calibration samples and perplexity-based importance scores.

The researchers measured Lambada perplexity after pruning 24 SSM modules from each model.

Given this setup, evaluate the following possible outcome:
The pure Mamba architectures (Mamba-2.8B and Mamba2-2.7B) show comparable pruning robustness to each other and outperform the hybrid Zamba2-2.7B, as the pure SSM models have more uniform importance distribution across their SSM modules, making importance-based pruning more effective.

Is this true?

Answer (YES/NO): NO